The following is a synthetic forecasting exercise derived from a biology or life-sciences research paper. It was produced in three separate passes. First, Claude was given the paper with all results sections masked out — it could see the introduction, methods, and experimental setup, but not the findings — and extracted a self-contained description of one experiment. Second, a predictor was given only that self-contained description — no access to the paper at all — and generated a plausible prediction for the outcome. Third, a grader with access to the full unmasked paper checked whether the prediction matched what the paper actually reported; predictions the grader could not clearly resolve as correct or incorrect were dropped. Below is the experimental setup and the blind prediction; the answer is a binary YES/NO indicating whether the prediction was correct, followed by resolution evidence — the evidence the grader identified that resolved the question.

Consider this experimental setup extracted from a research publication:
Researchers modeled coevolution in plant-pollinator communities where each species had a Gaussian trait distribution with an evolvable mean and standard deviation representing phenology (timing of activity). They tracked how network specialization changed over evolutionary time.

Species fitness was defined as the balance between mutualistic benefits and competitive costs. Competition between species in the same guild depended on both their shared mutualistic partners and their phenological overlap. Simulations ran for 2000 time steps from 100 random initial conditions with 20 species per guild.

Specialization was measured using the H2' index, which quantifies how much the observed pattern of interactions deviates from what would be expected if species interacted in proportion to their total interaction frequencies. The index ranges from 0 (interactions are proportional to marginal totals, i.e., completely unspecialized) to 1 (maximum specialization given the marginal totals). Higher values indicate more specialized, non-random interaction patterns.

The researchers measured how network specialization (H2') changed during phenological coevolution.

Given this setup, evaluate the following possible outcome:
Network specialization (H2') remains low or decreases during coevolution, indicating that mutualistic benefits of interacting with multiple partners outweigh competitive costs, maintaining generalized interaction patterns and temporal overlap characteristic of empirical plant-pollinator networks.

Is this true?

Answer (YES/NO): NO